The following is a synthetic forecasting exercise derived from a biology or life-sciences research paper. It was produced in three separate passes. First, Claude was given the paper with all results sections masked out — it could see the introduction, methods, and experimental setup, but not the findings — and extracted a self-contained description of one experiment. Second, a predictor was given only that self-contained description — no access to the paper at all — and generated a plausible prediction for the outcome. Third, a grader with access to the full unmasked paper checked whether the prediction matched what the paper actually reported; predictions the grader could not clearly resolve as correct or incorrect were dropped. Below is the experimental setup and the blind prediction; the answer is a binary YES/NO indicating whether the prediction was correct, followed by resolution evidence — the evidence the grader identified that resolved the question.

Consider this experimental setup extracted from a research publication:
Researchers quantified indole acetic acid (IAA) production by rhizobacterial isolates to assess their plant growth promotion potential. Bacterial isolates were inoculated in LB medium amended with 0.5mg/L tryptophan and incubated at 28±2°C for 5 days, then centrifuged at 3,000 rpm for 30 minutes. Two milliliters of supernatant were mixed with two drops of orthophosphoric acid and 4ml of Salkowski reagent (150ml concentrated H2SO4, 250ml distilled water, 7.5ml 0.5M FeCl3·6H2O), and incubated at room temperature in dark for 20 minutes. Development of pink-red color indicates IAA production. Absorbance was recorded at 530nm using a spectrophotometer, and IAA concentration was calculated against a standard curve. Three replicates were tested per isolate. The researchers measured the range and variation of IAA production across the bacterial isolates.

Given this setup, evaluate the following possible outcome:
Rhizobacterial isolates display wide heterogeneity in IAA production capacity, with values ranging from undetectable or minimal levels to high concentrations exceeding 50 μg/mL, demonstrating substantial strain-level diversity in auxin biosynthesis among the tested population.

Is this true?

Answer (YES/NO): NO